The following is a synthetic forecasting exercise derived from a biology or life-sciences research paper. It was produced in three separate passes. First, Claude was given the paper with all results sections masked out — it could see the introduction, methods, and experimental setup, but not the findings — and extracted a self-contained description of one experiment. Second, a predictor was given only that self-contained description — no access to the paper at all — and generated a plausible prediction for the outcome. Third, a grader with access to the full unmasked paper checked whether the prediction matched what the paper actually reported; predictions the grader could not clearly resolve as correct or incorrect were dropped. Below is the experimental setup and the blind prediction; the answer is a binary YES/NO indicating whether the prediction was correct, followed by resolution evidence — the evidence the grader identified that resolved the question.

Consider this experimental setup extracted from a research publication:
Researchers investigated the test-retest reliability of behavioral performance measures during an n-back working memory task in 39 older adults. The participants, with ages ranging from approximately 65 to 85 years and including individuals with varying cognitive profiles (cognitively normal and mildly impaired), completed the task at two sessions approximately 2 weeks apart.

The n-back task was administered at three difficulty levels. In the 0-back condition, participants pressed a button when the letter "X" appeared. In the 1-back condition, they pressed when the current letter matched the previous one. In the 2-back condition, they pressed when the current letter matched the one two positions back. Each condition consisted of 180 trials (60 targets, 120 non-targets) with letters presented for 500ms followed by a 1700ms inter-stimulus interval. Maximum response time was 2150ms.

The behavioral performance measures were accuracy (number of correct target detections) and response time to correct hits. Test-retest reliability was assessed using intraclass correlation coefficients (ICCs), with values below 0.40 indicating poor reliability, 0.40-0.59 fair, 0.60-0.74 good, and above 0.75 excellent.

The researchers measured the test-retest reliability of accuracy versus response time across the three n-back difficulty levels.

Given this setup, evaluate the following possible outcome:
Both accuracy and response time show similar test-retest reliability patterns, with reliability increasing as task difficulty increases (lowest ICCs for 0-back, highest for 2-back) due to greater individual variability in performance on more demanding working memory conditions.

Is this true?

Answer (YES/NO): NO